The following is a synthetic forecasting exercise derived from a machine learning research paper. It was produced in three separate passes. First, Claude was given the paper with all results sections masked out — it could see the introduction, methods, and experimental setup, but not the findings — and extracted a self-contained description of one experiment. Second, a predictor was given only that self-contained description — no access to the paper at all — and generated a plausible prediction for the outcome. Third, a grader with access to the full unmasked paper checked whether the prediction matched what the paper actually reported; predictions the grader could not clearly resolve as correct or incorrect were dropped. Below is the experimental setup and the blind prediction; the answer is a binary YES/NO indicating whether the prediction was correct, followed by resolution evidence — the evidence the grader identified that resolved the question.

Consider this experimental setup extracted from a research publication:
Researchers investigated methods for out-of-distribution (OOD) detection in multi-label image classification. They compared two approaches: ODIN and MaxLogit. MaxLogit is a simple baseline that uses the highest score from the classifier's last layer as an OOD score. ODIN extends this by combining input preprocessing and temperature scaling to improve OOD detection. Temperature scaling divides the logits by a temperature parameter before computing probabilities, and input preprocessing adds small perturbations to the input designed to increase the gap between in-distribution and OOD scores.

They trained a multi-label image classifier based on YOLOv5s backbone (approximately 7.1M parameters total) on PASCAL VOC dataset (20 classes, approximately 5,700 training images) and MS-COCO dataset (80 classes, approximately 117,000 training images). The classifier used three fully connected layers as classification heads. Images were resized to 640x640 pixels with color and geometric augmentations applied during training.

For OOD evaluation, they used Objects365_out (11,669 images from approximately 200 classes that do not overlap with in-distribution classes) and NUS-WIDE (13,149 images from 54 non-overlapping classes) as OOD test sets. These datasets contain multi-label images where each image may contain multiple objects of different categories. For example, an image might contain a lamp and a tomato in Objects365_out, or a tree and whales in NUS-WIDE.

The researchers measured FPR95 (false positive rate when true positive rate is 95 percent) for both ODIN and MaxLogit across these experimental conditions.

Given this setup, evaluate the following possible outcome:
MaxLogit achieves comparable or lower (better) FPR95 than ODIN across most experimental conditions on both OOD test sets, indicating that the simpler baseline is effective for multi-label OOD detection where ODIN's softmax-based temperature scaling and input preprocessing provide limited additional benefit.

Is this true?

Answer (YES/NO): YES